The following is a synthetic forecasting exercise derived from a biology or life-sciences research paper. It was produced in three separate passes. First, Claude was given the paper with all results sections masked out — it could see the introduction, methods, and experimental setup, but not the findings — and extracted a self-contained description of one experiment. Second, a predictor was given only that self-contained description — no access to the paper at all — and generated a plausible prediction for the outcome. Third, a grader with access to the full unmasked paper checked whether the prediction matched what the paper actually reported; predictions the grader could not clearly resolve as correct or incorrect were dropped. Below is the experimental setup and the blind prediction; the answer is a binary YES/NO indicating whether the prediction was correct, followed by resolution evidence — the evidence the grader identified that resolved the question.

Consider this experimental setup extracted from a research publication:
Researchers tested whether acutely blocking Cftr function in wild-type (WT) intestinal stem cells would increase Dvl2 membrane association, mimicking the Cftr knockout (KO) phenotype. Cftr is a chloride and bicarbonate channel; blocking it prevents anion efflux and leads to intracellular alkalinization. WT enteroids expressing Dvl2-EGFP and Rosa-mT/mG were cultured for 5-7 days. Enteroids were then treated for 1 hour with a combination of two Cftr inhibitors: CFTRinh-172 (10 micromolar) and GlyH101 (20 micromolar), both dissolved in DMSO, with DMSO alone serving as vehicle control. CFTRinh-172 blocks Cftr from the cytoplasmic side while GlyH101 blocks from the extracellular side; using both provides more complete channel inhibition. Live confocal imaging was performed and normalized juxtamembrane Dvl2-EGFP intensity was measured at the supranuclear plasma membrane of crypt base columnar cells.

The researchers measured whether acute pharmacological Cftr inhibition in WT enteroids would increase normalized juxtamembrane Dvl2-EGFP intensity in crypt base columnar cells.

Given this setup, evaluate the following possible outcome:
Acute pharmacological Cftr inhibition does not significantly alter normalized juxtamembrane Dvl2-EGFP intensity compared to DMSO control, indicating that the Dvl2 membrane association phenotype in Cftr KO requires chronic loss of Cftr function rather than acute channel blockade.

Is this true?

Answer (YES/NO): NO